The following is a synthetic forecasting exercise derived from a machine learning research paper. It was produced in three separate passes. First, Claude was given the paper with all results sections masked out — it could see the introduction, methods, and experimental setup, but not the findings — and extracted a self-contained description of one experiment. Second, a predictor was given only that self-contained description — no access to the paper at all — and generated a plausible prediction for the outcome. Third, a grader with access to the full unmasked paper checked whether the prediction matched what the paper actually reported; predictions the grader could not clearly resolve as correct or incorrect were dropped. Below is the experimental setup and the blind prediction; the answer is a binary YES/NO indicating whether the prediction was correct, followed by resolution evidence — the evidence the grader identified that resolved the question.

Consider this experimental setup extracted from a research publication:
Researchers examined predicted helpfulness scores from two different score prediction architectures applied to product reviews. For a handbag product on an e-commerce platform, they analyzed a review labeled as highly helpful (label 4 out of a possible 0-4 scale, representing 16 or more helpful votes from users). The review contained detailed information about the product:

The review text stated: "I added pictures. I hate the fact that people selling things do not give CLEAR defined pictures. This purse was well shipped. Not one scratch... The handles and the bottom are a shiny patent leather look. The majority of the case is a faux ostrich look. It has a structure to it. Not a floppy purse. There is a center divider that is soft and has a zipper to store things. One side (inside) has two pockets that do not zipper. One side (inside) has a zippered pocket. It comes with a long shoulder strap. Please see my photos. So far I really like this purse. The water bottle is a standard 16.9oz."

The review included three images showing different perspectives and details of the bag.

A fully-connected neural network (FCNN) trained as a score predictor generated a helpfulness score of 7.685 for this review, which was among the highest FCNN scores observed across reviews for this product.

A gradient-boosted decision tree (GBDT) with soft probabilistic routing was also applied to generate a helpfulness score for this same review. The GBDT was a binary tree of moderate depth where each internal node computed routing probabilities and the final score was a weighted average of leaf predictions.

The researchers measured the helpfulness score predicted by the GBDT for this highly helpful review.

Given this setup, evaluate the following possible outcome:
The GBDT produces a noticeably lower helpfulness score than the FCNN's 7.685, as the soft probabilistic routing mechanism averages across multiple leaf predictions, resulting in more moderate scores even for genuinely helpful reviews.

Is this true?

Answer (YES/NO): NO